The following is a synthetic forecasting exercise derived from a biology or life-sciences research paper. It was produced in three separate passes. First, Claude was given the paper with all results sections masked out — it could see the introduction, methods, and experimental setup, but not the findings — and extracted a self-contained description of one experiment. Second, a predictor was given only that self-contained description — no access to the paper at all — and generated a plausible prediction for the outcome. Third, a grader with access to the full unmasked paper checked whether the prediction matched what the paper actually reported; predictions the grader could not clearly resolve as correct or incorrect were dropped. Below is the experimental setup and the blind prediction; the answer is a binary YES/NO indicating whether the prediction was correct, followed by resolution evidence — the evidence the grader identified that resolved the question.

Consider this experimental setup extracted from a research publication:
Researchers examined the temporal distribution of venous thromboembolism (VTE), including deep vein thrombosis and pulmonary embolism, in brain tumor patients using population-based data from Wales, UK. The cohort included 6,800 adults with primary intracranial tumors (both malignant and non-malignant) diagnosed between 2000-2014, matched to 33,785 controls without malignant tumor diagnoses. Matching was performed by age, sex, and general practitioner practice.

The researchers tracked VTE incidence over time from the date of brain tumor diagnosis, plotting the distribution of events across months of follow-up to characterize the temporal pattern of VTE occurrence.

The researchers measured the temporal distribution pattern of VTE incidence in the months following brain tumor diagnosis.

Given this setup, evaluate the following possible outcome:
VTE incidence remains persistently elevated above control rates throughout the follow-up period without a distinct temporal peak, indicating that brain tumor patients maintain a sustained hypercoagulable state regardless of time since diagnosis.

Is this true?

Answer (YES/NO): NO